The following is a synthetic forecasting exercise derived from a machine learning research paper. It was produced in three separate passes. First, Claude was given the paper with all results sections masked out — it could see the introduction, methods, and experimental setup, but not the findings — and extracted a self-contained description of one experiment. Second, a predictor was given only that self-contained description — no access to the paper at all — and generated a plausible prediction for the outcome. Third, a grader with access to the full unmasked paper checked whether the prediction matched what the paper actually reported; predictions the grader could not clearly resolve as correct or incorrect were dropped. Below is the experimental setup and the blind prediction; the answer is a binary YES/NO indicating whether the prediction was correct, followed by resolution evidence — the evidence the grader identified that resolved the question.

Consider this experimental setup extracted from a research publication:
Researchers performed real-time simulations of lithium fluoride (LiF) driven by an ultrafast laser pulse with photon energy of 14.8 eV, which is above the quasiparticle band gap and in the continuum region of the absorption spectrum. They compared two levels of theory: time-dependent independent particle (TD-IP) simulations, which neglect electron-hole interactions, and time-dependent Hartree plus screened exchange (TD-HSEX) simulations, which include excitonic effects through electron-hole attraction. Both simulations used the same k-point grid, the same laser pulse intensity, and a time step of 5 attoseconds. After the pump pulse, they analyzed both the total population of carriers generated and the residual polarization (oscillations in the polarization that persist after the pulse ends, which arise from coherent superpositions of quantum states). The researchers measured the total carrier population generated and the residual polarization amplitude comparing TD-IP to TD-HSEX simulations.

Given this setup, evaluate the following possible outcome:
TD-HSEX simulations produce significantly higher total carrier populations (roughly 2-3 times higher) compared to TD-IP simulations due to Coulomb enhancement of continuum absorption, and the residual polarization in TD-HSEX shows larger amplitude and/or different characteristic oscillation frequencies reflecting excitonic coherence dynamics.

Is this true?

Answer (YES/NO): YES